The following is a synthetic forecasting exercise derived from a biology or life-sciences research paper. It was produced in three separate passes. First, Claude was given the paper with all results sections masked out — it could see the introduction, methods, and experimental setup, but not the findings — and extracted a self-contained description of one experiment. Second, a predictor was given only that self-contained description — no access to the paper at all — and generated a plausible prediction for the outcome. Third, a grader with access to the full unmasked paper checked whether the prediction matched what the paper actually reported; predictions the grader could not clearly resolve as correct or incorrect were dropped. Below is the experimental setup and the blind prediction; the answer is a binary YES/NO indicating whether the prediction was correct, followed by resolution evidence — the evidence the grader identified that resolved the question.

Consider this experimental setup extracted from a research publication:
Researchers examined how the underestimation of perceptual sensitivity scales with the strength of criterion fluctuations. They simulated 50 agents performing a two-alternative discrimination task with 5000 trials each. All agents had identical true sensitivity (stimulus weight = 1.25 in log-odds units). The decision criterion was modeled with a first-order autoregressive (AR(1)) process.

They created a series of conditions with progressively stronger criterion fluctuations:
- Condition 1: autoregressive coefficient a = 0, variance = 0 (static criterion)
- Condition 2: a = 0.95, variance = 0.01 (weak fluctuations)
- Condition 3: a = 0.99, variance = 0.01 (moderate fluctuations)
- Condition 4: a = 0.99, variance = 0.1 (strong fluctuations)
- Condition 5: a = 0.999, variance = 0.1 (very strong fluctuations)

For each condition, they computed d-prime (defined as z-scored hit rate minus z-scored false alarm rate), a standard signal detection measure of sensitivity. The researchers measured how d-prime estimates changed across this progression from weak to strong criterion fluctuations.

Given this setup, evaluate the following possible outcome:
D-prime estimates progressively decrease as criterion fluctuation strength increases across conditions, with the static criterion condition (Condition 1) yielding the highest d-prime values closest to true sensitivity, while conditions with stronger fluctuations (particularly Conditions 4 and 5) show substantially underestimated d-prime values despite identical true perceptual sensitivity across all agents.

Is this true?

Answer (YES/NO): YES